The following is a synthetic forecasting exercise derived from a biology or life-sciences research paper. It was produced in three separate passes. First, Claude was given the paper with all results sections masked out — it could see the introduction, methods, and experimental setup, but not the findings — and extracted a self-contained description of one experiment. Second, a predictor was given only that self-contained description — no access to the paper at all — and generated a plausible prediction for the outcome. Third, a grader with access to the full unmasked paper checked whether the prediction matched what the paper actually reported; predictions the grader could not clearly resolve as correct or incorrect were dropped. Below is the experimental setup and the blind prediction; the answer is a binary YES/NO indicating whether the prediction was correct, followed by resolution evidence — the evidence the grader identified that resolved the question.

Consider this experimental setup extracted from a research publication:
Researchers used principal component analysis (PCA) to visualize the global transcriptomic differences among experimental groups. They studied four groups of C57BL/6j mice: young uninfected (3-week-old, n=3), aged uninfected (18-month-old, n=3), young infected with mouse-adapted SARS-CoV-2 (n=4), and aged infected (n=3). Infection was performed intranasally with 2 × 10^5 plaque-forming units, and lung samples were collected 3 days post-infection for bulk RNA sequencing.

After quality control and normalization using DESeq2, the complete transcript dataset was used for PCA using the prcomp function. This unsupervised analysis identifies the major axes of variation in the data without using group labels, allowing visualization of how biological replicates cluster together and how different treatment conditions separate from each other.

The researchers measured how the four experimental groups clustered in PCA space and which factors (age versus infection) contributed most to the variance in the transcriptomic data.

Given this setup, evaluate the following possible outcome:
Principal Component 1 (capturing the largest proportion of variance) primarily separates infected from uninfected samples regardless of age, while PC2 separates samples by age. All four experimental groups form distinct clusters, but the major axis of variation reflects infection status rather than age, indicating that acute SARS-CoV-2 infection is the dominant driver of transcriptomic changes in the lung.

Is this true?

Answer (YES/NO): NO